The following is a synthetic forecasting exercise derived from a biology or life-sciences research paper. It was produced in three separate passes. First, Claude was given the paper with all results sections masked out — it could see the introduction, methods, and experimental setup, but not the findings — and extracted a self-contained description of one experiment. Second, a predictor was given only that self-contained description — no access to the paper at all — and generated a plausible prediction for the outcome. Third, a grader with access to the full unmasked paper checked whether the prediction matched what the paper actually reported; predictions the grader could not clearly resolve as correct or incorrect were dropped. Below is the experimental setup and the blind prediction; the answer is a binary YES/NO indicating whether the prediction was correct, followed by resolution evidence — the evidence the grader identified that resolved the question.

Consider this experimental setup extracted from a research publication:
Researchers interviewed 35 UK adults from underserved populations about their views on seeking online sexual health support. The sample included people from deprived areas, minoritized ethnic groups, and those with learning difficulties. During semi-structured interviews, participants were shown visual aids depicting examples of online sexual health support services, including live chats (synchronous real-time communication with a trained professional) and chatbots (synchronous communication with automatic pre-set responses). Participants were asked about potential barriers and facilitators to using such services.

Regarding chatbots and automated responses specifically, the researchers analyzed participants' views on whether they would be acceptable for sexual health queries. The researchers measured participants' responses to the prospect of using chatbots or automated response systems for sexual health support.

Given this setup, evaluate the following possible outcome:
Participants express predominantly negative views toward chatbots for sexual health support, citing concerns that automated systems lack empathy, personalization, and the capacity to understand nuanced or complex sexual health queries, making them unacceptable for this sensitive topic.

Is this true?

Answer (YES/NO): YES